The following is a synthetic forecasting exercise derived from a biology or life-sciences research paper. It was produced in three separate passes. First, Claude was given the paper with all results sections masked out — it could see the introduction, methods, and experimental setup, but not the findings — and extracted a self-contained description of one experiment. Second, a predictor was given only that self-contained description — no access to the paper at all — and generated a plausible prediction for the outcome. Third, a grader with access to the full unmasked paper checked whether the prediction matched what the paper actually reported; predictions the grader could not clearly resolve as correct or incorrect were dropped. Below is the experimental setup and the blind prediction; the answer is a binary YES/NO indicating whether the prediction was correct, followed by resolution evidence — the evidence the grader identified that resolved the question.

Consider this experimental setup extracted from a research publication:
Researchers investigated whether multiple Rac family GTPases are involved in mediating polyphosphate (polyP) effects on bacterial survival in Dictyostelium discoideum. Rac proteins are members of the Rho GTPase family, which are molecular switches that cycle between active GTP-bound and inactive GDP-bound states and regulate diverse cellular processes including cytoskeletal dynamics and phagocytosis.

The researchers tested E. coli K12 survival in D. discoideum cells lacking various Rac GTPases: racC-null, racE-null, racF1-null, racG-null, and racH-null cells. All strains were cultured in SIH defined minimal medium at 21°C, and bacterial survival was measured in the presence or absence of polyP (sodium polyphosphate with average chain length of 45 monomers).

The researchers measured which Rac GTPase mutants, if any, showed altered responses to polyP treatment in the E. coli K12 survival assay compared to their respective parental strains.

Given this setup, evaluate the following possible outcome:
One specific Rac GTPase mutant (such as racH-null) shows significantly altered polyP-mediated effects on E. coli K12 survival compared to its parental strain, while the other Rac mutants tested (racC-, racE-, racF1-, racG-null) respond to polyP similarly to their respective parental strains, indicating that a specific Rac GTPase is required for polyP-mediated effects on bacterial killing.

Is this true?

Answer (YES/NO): NO